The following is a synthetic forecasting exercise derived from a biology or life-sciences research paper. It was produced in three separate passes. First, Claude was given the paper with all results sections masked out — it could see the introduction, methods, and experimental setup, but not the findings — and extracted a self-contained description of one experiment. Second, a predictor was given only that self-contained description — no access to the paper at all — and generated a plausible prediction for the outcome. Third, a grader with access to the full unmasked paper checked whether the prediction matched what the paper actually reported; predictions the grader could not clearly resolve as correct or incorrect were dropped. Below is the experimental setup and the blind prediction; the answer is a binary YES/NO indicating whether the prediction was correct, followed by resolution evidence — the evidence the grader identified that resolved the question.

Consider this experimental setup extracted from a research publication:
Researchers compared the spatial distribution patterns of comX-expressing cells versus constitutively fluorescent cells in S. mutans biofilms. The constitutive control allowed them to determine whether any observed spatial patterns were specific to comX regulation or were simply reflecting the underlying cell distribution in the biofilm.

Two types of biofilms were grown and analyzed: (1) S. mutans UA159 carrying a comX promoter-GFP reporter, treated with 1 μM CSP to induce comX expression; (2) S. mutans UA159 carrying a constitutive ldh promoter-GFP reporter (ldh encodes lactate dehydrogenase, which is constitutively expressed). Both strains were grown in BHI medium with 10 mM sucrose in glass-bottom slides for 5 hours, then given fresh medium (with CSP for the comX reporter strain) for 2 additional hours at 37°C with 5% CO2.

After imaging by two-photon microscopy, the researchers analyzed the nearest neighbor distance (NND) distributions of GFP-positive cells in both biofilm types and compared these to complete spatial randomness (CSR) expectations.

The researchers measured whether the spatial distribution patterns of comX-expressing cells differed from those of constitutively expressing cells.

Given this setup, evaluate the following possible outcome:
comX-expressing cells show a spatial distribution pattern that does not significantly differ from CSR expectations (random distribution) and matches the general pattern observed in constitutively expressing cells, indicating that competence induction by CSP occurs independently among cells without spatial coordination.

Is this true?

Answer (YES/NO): YES